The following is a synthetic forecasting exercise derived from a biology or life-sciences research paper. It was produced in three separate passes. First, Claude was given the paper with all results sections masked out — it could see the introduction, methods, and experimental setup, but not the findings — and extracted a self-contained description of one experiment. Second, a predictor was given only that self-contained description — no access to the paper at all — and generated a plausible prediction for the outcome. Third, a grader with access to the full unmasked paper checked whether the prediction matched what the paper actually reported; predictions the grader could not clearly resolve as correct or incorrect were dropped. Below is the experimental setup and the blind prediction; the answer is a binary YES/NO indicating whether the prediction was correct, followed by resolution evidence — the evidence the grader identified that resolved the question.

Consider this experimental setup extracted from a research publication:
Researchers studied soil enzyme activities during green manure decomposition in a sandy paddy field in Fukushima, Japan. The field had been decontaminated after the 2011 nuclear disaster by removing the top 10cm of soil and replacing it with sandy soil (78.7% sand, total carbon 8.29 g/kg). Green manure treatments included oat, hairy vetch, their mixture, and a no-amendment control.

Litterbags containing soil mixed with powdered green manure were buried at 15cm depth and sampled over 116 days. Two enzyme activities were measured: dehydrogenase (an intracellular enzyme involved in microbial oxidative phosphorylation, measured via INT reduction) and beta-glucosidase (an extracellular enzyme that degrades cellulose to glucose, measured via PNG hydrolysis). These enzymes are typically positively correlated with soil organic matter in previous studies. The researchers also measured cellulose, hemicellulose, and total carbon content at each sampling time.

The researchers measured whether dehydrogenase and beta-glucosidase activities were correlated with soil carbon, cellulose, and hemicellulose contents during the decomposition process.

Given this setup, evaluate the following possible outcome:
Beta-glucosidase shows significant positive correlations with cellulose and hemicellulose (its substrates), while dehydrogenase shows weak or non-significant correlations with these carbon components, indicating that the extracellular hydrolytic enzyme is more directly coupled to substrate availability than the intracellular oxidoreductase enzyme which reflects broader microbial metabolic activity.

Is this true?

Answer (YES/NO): NO